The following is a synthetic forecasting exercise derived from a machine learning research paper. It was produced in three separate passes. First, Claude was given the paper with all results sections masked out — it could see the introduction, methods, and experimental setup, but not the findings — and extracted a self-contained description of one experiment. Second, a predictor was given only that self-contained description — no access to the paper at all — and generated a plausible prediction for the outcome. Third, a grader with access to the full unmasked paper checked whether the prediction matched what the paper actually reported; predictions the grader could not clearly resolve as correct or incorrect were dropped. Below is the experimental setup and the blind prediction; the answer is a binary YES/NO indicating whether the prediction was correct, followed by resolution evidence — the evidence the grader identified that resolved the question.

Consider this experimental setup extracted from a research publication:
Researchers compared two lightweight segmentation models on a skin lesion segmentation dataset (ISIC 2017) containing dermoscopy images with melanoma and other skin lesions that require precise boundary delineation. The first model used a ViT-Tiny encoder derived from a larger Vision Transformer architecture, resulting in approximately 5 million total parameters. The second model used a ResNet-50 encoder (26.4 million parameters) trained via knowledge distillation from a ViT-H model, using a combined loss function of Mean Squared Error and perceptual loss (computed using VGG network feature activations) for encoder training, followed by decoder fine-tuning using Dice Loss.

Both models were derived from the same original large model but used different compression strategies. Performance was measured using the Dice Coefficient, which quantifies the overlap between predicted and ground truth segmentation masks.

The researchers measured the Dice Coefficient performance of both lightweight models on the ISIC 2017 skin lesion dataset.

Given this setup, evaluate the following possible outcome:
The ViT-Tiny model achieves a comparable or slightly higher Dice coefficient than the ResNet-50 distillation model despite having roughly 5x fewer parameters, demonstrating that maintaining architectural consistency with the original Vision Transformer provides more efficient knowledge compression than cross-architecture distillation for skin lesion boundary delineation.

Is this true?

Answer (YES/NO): NO